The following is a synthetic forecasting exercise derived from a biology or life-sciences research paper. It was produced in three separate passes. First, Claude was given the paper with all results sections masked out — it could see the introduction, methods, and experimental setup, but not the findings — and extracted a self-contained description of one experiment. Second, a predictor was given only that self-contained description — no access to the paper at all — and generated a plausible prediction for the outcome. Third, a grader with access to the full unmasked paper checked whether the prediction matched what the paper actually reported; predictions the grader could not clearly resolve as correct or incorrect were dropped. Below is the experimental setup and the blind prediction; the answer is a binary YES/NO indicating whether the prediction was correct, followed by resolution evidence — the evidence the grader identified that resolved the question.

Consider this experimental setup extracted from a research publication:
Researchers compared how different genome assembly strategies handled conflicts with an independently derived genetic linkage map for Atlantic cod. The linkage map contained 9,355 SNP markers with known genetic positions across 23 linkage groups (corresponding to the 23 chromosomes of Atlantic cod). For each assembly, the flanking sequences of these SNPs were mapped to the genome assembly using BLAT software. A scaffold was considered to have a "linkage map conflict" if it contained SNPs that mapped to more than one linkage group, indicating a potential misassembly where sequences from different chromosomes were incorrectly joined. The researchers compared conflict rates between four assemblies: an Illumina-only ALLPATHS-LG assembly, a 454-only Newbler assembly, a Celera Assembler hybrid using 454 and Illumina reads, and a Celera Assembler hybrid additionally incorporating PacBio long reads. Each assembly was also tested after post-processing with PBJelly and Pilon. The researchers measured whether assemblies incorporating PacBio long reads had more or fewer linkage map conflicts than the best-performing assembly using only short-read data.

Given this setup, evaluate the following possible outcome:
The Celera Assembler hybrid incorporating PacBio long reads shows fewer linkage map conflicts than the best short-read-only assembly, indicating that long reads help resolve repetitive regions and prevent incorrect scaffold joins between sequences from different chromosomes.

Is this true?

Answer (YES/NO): NO